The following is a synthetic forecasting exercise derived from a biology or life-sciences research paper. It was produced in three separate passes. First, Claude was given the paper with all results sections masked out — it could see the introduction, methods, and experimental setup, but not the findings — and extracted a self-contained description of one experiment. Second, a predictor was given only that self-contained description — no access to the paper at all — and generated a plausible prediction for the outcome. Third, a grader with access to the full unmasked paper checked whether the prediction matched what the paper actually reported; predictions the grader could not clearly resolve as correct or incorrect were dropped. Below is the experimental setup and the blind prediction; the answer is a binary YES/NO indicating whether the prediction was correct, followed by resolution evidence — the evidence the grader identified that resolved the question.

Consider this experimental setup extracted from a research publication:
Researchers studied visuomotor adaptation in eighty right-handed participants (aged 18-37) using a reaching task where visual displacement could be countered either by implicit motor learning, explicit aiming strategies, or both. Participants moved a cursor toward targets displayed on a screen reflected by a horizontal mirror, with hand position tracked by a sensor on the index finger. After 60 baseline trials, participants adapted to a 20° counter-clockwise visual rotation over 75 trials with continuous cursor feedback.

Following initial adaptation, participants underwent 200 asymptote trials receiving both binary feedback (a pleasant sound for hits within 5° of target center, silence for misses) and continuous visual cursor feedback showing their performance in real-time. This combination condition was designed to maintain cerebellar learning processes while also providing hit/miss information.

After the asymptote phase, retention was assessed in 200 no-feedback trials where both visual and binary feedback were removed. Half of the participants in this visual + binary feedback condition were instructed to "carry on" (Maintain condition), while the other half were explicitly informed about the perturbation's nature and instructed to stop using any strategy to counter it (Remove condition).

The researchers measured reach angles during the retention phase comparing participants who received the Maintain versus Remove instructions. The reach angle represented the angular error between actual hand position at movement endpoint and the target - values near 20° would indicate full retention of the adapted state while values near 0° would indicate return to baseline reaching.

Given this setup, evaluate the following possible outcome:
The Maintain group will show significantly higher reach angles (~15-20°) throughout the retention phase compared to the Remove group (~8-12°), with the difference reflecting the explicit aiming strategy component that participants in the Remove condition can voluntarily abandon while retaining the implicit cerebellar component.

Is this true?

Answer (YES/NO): NO